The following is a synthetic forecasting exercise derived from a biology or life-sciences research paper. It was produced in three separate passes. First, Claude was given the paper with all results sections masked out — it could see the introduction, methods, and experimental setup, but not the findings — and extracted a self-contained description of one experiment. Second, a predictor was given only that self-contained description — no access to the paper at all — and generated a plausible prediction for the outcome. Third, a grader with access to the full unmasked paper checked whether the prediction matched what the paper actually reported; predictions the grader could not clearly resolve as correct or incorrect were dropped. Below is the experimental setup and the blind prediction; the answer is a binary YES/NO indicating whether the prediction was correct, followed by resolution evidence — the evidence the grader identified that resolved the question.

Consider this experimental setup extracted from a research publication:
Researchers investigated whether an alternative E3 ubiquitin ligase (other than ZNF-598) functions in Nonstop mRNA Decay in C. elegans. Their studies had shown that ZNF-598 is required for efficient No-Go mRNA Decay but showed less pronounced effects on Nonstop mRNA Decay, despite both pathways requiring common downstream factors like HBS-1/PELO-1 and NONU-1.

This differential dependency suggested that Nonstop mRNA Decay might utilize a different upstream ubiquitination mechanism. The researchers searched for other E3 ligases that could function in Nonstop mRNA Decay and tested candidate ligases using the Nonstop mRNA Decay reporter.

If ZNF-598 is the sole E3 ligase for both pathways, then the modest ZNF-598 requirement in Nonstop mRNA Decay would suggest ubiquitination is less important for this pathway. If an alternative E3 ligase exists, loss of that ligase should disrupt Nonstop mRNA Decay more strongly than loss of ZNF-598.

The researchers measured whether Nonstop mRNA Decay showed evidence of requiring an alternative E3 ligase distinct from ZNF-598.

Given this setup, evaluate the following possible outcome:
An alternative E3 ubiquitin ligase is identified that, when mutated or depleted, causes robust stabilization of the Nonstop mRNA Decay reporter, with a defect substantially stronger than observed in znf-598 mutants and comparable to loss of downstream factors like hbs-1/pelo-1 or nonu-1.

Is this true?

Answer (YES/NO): NO